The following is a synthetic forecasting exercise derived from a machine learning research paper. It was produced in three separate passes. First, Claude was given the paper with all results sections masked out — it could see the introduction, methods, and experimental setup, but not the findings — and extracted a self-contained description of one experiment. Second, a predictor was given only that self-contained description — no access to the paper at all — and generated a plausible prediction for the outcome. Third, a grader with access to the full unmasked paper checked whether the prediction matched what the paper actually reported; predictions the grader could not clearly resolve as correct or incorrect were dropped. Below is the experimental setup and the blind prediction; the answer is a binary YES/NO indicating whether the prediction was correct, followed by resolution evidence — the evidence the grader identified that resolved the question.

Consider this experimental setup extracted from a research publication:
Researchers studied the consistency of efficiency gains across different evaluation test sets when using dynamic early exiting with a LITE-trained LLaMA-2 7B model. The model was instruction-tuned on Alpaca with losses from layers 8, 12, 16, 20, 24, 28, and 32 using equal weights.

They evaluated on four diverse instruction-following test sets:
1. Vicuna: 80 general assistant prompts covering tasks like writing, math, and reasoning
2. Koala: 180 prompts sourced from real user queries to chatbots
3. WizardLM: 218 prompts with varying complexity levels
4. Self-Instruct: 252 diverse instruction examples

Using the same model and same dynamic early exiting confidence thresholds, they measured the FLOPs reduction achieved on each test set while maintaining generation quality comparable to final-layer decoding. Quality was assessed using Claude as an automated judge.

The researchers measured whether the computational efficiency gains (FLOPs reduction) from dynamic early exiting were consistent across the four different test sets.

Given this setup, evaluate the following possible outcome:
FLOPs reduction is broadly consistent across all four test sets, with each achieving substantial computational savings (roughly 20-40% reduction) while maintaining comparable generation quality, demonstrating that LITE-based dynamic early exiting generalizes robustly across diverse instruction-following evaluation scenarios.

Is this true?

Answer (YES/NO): YES